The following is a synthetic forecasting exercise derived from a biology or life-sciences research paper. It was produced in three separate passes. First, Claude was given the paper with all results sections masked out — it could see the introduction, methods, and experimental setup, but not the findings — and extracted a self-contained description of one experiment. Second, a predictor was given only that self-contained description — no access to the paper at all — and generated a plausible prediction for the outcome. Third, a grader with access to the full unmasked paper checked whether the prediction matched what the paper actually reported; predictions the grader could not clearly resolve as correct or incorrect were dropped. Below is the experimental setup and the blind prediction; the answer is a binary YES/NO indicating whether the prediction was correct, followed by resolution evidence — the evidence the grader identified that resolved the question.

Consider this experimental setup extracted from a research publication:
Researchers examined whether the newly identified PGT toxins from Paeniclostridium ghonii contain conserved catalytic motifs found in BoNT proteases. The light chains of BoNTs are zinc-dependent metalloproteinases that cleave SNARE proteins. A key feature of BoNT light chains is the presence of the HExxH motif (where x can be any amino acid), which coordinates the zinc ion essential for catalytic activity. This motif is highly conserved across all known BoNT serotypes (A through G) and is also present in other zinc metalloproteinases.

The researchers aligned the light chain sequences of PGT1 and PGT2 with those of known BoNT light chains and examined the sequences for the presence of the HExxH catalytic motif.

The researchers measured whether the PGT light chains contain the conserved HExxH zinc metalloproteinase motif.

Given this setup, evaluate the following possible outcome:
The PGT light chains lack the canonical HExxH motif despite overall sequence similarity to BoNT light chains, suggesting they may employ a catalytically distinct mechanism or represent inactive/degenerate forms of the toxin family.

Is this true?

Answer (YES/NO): NO